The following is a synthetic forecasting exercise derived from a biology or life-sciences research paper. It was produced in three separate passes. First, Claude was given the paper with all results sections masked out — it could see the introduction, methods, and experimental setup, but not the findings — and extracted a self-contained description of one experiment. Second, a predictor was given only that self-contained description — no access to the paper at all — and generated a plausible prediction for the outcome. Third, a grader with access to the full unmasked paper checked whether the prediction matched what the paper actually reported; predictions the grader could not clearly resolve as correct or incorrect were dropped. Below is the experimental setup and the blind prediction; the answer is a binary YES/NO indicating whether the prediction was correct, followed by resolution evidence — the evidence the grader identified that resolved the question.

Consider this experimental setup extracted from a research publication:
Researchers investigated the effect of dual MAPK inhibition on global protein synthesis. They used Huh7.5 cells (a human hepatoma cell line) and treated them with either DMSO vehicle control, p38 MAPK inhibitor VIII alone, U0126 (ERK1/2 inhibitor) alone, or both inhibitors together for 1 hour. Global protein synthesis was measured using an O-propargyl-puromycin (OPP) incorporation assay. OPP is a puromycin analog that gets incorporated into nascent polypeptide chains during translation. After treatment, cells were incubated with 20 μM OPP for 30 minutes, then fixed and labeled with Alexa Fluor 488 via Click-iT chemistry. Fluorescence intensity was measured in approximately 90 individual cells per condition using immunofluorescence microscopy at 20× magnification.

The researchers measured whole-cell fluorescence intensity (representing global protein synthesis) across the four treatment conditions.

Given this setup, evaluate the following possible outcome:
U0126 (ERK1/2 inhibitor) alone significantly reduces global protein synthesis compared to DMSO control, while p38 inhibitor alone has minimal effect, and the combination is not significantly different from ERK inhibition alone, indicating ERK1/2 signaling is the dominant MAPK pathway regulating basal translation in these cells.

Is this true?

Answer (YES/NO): NO